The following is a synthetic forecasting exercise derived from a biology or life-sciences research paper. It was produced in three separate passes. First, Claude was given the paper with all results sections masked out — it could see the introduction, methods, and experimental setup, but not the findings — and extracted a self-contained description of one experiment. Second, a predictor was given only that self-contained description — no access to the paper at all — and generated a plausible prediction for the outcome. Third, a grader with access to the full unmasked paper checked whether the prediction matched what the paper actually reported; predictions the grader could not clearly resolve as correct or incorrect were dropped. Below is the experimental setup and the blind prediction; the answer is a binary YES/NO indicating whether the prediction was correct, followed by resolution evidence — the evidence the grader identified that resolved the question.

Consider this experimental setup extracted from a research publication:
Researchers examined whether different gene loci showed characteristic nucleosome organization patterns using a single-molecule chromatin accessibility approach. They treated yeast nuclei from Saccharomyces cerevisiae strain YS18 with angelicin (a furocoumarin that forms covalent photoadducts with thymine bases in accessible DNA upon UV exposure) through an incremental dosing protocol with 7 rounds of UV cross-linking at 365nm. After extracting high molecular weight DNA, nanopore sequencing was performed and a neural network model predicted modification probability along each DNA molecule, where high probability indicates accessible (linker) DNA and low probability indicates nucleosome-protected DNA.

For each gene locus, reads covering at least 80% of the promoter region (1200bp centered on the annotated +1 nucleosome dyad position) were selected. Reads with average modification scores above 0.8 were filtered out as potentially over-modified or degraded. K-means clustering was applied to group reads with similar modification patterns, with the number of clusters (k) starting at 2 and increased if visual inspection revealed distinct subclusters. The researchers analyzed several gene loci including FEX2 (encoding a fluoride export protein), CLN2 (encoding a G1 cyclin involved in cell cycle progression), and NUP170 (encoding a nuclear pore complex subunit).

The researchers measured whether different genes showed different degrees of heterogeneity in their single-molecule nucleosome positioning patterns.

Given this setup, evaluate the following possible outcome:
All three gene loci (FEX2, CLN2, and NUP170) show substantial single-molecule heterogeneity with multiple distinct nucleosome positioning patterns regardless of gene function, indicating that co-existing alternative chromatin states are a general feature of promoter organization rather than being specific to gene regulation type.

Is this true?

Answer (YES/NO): YES